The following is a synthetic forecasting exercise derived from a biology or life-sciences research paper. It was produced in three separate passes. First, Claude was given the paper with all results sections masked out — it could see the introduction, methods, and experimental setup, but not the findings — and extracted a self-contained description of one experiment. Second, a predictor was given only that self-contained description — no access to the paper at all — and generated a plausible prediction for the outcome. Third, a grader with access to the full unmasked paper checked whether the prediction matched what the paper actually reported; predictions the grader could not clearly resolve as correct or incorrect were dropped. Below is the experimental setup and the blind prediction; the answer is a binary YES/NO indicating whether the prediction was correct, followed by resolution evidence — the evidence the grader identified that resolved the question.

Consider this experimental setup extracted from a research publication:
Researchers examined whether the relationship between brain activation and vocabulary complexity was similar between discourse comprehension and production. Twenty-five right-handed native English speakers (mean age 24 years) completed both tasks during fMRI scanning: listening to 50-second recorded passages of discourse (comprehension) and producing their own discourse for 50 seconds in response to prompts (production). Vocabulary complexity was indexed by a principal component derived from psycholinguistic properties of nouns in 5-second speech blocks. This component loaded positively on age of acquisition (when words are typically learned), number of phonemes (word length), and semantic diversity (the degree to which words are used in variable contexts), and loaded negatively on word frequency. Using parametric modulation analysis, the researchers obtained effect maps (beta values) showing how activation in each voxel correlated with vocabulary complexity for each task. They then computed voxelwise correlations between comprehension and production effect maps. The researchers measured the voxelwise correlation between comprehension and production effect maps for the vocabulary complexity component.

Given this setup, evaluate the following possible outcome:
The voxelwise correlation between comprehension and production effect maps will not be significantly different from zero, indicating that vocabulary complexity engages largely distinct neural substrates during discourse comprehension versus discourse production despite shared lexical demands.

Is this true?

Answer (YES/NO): NO